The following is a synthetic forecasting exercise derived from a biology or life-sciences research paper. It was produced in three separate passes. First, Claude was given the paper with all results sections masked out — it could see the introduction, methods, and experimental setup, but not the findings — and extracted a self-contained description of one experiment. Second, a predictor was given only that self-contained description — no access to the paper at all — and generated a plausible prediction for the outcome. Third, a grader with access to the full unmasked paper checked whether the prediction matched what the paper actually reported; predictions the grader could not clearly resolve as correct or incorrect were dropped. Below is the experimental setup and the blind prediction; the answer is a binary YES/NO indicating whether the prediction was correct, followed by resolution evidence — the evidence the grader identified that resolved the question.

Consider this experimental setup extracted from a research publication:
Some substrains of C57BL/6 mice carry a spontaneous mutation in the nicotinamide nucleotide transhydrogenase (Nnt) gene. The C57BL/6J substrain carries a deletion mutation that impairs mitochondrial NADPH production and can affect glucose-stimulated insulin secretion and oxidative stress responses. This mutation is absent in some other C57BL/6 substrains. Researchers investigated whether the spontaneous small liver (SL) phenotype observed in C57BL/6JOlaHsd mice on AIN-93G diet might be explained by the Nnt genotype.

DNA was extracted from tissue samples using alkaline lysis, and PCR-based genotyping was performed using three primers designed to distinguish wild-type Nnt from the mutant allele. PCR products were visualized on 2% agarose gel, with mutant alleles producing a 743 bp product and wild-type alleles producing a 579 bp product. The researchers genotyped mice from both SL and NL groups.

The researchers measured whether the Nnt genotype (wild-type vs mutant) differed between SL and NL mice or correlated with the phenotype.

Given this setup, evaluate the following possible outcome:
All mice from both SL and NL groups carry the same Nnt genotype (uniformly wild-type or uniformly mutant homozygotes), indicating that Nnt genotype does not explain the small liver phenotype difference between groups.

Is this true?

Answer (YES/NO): YES